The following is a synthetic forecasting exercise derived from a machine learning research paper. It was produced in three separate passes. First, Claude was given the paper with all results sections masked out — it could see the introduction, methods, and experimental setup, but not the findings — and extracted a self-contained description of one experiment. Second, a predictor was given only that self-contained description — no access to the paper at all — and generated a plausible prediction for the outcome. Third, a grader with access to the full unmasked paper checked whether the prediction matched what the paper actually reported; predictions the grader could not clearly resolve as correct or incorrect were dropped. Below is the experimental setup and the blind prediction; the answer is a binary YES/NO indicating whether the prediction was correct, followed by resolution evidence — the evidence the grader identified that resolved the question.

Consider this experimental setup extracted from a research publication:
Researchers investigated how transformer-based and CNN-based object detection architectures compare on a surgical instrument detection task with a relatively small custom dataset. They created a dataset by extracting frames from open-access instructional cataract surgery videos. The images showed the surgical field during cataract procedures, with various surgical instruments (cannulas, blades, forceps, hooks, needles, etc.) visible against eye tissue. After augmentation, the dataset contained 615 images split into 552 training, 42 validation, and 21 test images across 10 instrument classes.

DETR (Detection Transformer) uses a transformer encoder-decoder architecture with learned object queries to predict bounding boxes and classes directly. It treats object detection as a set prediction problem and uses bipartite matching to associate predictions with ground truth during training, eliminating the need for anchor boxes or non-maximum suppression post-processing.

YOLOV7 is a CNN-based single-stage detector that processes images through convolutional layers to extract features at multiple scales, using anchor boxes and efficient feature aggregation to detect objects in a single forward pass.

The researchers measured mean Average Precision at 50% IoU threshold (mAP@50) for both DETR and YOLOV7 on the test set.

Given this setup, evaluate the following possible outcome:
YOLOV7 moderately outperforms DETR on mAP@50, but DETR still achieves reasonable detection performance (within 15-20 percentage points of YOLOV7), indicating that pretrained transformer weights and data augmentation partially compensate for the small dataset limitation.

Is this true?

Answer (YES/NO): NO